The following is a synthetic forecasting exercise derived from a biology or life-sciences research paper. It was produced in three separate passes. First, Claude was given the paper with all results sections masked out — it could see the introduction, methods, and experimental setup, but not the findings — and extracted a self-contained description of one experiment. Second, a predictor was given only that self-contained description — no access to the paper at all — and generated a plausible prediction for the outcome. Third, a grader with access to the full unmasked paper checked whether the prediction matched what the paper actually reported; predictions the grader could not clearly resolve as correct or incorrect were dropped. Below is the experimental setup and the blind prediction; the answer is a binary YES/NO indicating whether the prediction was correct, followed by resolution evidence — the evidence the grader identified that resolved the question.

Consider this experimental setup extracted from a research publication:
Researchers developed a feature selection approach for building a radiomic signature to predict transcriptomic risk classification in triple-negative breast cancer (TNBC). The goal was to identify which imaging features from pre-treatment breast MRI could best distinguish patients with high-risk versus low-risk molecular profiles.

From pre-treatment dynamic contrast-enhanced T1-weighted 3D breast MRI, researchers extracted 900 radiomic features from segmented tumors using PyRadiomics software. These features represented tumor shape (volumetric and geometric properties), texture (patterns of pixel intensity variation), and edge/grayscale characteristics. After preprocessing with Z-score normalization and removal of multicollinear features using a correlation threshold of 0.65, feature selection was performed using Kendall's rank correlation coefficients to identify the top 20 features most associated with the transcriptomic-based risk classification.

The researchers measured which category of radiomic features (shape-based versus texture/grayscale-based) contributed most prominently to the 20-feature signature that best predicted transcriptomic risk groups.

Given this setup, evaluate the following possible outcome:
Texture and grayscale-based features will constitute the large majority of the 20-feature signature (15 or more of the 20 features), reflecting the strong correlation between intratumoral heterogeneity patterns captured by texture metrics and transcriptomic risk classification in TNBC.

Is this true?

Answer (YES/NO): YES